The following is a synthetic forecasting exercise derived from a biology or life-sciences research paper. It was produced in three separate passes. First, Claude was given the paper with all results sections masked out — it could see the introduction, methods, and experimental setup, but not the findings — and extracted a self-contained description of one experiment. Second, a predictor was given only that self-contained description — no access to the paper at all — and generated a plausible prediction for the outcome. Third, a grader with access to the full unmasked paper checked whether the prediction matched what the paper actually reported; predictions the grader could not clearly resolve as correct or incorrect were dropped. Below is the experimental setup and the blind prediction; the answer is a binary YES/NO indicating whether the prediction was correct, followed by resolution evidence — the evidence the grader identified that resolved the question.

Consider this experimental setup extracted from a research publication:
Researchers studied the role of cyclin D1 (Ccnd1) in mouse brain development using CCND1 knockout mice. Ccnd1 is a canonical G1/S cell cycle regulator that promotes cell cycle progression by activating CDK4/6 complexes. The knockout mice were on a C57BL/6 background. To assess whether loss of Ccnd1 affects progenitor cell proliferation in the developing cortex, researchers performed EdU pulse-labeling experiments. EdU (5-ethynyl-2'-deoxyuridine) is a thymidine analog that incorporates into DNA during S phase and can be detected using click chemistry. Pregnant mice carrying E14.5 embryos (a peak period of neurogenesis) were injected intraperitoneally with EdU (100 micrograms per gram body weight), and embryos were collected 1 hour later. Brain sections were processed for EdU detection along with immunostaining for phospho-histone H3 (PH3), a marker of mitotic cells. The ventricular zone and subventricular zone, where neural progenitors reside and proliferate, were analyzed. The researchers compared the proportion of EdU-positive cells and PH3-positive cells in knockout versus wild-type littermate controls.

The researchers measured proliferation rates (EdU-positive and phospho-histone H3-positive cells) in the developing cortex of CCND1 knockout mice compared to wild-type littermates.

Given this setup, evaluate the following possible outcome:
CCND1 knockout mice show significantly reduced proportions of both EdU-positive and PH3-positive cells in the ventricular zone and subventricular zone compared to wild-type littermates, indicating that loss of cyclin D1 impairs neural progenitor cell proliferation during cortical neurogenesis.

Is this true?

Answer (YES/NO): NO